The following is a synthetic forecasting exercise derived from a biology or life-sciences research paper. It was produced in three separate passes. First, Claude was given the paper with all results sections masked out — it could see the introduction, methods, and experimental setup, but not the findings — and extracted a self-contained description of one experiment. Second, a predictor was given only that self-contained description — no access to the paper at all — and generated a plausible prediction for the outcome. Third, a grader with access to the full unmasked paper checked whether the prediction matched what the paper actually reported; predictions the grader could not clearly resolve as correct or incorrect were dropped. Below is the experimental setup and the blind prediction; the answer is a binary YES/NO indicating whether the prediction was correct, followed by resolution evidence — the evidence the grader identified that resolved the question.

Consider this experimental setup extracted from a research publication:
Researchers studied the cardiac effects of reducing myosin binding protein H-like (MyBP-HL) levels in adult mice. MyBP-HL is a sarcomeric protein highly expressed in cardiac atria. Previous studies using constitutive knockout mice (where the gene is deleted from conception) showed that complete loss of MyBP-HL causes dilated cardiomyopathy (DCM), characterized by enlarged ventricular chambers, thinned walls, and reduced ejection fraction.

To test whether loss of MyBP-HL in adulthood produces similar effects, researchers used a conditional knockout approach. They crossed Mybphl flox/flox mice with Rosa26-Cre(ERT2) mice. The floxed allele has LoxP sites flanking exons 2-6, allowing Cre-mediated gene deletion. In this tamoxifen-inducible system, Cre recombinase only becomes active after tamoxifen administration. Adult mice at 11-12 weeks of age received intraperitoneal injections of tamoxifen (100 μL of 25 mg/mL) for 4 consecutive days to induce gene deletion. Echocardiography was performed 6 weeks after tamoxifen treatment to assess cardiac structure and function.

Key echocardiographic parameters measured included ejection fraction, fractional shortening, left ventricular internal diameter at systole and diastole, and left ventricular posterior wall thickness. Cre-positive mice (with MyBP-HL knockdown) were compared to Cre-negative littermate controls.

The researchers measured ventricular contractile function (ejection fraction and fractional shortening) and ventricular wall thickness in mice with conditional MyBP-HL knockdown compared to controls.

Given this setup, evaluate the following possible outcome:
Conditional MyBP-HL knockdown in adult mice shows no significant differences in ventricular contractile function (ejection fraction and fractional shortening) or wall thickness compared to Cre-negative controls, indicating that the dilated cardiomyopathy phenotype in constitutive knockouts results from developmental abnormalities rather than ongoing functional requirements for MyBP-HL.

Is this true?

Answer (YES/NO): NO